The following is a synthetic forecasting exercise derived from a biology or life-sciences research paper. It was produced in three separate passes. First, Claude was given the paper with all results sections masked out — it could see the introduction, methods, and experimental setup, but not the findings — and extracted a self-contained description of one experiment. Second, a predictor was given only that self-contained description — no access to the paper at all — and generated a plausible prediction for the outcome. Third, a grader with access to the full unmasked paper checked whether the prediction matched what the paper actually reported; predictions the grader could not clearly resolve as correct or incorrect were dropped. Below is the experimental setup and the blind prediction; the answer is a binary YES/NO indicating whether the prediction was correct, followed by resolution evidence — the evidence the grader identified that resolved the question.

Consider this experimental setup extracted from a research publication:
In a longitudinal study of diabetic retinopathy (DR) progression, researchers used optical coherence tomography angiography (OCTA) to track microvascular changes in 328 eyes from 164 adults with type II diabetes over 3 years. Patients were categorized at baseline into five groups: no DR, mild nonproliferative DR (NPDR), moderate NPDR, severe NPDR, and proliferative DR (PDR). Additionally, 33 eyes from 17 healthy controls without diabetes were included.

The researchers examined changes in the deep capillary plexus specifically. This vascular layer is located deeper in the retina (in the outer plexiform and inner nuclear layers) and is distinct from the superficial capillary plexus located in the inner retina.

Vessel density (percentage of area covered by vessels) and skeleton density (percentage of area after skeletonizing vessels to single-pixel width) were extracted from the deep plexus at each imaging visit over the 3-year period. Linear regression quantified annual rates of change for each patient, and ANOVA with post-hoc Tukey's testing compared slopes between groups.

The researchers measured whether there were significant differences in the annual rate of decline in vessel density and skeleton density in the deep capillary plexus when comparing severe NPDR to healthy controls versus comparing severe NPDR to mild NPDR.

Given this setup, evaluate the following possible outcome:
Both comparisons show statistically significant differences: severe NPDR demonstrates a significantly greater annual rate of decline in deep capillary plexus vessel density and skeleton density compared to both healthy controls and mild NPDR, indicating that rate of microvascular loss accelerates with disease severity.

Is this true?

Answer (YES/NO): NO